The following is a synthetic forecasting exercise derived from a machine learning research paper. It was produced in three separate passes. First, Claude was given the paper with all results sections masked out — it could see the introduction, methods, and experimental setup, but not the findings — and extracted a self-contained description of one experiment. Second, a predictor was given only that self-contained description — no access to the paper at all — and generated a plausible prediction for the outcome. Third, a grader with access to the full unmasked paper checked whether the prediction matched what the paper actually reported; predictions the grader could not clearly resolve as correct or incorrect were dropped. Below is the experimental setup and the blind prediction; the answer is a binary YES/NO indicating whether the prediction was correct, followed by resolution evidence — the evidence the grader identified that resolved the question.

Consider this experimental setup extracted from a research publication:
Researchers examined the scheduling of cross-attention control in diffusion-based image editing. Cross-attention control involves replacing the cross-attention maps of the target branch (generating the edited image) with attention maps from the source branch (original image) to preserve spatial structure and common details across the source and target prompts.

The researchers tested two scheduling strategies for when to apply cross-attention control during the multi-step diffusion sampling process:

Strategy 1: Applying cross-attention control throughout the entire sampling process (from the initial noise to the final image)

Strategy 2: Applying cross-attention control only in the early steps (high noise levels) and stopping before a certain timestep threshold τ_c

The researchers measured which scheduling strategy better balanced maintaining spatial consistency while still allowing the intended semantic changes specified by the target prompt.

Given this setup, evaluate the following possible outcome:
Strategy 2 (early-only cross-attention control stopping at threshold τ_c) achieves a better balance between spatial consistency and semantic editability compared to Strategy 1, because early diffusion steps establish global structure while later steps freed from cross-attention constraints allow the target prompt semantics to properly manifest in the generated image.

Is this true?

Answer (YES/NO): YES